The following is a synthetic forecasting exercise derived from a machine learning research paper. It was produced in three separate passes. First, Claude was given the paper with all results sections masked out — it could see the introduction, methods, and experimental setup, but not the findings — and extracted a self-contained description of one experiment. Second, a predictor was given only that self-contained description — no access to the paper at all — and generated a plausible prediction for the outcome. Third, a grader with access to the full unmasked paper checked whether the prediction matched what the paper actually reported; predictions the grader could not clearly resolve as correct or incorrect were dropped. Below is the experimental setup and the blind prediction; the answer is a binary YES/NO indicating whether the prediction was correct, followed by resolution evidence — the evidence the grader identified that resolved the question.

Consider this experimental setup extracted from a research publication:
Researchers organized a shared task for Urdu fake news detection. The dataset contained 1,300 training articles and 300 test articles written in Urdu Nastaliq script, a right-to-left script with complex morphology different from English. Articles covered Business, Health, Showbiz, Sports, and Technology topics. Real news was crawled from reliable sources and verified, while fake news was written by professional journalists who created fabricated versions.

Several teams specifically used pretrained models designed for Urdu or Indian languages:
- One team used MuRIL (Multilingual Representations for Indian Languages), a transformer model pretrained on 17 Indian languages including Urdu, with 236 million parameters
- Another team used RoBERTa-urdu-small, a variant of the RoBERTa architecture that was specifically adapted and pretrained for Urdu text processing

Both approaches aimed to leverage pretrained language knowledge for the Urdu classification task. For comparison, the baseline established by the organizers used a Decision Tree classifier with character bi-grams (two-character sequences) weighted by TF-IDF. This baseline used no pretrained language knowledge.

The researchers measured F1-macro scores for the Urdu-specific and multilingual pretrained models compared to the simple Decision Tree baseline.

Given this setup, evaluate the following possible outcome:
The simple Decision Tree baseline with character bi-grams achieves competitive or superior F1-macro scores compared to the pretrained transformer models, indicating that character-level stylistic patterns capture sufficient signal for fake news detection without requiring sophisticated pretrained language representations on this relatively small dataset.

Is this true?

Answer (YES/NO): YES